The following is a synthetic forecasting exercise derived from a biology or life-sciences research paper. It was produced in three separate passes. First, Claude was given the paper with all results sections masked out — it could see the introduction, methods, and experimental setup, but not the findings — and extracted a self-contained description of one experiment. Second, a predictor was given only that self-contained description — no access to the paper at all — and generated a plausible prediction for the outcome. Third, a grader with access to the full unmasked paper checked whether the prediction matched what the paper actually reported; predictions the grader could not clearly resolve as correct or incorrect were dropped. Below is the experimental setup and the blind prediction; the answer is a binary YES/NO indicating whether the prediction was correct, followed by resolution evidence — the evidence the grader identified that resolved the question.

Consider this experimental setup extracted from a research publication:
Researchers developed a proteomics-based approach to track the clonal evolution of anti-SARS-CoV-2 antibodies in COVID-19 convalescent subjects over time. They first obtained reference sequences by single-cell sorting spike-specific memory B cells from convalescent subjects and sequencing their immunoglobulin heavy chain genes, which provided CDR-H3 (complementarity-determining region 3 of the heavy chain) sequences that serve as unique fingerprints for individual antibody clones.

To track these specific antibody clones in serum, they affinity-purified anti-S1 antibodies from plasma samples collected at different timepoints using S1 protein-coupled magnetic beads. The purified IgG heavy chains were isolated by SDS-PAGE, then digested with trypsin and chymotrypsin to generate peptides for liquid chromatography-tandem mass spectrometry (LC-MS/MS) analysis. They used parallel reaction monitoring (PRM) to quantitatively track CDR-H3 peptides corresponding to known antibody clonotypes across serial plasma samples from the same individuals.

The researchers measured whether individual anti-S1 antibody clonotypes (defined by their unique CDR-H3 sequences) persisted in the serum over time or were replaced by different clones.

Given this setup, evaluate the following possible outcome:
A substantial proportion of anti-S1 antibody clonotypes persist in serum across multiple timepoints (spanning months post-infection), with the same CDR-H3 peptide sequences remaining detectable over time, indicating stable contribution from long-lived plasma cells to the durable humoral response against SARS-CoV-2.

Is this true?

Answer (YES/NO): NO